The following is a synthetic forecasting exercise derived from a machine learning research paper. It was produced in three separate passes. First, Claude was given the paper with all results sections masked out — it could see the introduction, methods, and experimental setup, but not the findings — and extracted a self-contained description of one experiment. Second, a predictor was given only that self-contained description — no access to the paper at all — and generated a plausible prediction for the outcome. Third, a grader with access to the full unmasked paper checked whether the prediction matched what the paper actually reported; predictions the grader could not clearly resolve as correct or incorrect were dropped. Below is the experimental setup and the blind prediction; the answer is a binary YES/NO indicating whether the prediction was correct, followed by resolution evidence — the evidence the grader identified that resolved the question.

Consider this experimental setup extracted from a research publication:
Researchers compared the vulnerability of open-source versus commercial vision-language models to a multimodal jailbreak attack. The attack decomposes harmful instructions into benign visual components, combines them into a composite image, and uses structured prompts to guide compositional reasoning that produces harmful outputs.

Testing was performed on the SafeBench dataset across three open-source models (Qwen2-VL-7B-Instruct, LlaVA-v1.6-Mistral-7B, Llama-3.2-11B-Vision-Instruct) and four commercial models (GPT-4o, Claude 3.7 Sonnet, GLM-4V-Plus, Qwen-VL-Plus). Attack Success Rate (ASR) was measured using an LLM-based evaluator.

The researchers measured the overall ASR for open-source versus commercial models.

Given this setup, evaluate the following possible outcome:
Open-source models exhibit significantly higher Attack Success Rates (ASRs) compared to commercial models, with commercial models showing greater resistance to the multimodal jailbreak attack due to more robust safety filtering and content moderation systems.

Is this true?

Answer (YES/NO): NO